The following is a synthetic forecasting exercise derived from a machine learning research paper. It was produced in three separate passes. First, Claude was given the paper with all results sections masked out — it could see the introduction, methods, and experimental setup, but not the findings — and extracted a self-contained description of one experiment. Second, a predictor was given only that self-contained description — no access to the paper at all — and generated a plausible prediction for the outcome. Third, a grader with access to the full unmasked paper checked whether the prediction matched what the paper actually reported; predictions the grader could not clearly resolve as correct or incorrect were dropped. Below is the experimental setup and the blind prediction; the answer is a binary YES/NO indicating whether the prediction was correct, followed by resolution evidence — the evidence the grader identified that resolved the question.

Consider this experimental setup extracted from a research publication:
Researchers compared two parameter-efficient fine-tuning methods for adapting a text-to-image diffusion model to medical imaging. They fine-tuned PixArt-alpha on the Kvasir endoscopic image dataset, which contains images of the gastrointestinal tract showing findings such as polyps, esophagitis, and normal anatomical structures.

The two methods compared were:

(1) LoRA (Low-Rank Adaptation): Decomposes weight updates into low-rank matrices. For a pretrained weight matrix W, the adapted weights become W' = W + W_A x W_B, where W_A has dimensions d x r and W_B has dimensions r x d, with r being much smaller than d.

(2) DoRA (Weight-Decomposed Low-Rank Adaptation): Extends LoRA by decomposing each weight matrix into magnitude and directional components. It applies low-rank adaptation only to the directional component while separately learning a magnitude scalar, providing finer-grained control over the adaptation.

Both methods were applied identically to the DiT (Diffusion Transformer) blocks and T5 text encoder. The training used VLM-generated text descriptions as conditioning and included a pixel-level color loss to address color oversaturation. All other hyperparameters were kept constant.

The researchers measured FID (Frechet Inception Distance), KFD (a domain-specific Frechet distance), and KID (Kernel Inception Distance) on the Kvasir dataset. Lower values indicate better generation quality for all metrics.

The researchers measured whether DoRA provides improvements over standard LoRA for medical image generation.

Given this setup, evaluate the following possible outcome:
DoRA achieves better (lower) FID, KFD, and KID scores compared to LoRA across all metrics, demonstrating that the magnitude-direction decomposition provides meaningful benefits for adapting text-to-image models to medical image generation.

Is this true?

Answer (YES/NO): NO